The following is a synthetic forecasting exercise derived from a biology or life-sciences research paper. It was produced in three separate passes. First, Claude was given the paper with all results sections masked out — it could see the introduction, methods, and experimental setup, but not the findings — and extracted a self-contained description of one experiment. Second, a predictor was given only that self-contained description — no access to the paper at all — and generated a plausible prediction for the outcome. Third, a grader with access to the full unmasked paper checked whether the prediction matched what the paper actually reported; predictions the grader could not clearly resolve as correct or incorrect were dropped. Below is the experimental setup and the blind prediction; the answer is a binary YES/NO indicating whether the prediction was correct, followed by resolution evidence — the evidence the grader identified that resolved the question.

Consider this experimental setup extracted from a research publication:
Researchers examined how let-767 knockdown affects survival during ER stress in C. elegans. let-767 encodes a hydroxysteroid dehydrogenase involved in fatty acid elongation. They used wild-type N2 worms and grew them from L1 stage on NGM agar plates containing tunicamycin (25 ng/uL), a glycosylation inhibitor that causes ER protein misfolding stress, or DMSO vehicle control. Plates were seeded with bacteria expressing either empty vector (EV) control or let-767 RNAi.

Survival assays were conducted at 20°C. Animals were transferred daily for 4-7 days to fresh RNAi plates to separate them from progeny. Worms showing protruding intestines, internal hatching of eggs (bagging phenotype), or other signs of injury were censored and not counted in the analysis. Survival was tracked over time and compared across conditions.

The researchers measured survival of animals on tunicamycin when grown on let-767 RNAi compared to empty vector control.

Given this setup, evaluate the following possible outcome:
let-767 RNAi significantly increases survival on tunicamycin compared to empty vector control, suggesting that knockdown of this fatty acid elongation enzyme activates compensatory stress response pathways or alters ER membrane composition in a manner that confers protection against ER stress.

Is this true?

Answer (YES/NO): NO